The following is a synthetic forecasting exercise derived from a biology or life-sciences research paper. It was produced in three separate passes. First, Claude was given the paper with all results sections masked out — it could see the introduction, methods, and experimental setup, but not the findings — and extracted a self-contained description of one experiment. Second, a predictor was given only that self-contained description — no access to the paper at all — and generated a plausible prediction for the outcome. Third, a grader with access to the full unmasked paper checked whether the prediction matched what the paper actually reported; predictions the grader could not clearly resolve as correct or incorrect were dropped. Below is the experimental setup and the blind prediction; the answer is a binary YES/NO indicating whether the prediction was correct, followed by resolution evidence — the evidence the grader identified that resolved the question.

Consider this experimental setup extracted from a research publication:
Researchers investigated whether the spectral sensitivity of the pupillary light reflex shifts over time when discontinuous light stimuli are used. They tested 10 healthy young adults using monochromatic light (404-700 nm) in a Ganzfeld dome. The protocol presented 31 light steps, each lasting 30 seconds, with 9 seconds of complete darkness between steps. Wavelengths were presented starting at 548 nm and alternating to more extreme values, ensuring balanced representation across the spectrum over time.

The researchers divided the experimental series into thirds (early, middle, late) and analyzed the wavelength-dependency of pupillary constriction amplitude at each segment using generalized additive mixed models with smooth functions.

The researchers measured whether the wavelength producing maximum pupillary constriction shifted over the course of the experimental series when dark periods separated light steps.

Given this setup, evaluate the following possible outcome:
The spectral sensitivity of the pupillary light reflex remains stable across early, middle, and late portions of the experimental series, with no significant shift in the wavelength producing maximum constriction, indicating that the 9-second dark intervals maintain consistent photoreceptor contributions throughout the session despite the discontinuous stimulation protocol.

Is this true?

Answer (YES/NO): YES